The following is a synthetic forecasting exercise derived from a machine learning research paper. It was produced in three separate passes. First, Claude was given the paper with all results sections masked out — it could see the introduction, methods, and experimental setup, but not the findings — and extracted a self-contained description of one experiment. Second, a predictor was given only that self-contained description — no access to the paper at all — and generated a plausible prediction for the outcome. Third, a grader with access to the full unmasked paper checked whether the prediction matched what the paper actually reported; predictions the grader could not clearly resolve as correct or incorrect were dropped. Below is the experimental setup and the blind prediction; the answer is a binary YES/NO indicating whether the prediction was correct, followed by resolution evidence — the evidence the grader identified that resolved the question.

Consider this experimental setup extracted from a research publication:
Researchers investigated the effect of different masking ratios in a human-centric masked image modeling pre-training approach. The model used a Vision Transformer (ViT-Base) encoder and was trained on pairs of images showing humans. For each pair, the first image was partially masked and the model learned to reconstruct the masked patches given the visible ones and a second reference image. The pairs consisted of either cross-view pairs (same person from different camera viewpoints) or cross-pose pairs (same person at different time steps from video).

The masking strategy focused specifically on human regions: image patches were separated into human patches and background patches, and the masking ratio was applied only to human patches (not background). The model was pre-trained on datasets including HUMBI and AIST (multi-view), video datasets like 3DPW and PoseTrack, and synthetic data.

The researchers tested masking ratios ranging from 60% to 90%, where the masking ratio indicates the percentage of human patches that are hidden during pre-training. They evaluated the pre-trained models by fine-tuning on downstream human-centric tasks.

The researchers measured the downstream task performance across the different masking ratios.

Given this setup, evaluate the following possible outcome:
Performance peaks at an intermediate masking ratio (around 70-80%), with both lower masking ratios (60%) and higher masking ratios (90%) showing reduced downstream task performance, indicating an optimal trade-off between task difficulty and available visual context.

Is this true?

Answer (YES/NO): NO